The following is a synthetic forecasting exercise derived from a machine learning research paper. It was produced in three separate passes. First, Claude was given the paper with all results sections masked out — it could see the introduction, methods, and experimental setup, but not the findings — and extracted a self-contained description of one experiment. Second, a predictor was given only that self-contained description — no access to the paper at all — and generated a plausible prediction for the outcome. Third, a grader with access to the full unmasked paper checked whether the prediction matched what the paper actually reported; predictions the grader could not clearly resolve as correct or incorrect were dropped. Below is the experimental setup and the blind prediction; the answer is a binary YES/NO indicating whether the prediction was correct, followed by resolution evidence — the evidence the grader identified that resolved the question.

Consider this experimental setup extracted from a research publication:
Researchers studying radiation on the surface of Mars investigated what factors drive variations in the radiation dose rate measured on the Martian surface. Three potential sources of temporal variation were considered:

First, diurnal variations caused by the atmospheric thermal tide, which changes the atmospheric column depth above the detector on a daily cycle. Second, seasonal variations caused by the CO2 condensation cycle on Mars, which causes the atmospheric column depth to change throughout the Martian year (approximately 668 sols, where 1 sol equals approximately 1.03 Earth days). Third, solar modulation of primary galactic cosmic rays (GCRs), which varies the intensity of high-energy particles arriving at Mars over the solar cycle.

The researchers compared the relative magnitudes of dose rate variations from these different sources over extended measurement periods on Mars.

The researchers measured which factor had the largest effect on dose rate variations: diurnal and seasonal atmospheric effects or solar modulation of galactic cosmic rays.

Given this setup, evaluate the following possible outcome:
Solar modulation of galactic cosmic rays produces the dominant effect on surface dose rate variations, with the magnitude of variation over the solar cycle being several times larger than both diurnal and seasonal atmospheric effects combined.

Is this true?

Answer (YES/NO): YES